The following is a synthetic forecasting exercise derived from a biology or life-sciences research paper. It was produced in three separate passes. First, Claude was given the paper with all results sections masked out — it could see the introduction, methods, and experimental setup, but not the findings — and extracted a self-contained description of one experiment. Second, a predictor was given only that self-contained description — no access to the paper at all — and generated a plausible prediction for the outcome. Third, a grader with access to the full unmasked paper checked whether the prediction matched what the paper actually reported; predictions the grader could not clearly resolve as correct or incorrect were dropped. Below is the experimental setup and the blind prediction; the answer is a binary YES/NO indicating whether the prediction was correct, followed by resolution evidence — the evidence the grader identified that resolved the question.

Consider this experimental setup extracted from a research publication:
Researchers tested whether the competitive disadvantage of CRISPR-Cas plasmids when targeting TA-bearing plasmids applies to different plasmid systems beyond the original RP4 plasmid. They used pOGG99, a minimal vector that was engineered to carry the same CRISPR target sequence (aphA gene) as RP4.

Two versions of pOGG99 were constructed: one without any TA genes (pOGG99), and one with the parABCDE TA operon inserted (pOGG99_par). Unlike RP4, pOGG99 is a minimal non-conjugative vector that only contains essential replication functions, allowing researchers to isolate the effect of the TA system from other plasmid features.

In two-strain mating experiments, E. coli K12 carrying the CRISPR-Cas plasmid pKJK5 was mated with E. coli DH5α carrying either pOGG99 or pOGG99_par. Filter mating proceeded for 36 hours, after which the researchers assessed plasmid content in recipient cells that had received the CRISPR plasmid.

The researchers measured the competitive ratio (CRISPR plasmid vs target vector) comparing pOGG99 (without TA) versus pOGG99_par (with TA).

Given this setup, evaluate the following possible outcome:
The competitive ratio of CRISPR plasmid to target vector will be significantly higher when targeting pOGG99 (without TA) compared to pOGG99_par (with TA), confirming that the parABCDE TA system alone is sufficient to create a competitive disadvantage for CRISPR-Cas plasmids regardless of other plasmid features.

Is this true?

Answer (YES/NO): YES